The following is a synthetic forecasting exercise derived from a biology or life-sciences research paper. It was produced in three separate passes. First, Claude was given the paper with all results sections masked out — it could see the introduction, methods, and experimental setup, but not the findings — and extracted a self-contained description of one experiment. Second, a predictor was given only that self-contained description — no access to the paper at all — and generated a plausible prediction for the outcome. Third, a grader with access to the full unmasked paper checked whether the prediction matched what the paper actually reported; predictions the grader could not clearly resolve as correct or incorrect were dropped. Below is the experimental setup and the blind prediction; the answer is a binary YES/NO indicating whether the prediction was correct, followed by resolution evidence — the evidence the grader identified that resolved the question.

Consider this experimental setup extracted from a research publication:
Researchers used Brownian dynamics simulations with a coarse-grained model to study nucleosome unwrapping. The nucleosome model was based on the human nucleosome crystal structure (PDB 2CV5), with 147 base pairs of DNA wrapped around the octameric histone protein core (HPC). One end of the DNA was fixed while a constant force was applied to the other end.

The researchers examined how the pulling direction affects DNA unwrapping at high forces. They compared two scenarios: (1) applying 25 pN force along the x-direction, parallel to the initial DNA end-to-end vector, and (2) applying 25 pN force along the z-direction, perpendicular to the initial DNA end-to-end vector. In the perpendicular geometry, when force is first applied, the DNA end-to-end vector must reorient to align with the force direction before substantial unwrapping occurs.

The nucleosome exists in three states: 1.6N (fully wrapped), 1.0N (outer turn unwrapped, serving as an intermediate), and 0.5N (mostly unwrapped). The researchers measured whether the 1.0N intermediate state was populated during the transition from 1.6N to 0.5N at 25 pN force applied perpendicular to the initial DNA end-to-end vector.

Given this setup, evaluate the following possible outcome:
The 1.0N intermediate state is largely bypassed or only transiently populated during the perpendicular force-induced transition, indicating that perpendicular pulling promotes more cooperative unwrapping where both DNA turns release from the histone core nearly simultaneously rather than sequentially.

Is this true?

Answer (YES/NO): YES